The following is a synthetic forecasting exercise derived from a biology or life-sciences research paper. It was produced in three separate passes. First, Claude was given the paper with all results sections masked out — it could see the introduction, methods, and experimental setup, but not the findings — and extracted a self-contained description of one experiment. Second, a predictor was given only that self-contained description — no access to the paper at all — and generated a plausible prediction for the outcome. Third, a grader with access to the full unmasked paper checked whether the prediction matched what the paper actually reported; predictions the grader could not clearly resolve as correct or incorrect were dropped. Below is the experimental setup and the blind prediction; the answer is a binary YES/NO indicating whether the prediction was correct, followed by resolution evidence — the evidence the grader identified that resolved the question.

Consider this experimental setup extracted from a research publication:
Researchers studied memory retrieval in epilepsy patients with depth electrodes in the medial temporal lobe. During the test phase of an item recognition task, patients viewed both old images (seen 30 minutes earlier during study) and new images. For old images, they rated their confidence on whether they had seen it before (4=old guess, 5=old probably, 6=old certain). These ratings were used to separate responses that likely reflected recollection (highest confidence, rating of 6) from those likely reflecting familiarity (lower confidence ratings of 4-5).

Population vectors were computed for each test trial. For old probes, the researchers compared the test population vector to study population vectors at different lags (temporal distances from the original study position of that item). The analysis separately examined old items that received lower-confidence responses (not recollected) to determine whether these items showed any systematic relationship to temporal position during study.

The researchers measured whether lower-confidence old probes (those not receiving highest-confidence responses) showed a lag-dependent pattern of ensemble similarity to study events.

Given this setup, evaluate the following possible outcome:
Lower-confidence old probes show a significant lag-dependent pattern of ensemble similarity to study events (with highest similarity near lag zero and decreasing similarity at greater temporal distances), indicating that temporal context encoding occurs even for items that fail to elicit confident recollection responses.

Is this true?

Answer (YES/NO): NO